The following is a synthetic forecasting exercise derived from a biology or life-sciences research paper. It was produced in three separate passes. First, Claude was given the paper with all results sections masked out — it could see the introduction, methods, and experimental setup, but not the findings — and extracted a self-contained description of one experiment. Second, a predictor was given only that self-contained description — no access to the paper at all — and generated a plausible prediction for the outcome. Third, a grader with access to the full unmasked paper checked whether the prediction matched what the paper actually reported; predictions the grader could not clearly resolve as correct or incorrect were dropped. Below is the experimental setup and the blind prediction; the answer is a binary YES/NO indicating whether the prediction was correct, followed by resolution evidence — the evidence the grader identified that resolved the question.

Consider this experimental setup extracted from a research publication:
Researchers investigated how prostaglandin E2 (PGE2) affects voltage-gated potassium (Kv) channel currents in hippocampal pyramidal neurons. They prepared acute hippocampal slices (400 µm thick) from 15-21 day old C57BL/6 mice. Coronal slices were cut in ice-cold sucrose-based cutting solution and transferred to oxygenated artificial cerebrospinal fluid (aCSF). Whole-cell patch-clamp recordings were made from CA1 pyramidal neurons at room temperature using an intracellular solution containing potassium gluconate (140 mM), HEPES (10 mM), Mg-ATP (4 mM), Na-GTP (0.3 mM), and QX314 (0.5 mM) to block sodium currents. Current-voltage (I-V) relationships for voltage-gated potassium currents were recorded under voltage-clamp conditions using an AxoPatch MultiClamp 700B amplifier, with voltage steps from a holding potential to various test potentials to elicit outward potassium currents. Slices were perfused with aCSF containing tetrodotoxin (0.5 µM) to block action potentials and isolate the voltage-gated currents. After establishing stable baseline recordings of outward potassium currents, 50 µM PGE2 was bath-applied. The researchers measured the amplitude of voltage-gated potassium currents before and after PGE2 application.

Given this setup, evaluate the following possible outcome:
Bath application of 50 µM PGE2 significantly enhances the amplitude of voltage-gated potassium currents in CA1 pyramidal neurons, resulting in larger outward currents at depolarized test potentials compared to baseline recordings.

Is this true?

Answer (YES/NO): NO